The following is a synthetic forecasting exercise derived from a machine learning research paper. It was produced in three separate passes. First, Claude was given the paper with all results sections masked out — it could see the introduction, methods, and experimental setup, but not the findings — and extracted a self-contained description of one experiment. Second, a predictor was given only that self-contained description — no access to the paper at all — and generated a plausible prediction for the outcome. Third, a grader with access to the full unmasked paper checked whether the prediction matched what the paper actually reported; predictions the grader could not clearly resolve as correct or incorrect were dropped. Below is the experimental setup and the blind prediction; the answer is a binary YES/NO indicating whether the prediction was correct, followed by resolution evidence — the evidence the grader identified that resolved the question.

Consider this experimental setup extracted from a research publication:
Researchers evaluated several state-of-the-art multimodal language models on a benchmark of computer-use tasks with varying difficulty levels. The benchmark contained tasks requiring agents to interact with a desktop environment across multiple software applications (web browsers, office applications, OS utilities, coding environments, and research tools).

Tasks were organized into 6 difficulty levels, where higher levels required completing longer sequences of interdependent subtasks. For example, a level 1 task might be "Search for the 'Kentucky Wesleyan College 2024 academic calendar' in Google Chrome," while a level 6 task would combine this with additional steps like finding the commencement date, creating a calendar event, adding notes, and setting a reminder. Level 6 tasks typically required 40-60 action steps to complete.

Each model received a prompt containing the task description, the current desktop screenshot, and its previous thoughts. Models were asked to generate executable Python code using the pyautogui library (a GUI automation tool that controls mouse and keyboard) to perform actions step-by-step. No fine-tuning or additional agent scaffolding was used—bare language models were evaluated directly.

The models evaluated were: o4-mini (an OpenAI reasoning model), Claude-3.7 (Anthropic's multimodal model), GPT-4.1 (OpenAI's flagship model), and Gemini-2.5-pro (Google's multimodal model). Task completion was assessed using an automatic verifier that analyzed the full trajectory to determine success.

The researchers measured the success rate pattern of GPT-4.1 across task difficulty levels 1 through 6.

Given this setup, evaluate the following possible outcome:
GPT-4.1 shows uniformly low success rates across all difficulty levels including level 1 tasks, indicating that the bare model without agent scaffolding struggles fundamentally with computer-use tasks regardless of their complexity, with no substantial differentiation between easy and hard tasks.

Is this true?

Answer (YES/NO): NO